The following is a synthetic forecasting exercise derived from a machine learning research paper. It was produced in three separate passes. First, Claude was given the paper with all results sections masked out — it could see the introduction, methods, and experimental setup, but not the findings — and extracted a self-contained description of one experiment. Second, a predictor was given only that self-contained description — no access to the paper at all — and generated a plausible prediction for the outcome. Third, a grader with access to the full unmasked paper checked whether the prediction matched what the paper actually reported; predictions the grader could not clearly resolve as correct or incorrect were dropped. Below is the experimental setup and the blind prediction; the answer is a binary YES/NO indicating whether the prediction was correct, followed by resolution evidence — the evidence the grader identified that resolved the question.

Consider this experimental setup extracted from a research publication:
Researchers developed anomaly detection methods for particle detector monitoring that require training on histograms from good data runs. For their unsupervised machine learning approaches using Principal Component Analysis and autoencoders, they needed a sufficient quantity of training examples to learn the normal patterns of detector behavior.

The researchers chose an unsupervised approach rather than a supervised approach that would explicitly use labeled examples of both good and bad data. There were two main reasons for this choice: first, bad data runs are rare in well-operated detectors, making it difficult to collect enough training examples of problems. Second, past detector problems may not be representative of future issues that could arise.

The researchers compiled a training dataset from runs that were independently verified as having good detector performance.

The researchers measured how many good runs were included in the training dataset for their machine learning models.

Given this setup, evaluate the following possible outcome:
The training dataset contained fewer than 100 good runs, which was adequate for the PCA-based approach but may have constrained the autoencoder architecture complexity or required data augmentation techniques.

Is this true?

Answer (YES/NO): NO